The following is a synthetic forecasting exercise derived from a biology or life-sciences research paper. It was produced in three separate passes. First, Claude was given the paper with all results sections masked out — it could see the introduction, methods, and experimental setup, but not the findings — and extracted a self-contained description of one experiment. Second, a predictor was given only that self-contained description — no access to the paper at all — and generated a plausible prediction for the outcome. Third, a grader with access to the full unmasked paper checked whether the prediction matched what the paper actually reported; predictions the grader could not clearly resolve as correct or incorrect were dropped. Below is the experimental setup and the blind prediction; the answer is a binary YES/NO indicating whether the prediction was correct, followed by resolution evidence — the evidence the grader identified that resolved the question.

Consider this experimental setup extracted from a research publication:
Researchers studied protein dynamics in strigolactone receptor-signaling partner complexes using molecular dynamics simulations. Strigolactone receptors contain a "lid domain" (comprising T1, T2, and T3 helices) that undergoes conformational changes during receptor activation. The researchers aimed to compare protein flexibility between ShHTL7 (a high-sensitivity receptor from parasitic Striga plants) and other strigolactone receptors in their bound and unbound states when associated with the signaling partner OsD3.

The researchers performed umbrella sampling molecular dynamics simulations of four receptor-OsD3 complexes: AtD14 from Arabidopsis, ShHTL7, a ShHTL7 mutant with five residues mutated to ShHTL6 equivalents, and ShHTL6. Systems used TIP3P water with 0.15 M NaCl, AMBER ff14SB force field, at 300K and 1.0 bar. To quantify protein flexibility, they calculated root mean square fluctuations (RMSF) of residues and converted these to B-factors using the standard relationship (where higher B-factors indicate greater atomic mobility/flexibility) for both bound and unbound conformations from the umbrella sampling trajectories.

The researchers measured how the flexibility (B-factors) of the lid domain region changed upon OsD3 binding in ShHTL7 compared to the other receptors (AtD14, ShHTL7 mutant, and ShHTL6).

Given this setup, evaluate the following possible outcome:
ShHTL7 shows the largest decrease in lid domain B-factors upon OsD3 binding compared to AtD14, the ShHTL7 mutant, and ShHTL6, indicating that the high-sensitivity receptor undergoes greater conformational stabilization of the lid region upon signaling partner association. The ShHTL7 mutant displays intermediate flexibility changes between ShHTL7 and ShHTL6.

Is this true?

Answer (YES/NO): NO